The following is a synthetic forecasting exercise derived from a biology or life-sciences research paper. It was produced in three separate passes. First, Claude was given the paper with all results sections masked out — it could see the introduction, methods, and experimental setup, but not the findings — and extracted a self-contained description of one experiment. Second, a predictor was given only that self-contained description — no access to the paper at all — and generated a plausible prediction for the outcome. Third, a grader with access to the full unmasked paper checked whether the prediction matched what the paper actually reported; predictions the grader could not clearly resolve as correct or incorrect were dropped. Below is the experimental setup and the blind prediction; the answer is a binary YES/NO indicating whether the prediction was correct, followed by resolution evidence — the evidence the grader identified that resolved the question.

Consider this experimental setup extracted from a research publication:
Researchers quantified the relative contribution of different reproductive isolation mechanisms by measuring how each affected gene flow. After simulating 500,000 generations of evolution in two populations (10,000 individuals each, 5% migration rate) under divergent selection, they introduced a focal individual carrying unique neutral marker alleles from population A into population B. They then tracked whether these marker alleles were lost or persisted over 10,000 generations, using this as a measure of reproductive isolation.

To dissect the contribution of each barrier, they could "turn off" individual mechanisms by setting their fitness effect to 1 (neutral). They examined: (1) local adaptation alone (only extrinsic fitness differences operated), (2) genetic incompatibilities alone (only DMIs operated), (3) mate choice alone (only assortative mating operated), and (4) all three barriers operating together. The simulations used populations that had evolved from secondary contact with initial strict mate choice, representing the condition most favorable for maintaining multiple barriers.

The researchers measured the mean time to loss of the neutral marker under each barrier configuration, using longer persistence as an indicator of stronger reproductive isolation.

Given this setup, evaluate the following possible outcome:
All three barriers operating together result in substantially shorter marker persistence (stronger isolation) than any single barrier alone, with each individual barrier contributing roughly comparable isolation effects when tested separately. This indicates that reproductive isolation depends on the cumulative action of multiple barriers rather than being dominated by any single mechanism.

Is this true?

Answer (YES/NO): NO